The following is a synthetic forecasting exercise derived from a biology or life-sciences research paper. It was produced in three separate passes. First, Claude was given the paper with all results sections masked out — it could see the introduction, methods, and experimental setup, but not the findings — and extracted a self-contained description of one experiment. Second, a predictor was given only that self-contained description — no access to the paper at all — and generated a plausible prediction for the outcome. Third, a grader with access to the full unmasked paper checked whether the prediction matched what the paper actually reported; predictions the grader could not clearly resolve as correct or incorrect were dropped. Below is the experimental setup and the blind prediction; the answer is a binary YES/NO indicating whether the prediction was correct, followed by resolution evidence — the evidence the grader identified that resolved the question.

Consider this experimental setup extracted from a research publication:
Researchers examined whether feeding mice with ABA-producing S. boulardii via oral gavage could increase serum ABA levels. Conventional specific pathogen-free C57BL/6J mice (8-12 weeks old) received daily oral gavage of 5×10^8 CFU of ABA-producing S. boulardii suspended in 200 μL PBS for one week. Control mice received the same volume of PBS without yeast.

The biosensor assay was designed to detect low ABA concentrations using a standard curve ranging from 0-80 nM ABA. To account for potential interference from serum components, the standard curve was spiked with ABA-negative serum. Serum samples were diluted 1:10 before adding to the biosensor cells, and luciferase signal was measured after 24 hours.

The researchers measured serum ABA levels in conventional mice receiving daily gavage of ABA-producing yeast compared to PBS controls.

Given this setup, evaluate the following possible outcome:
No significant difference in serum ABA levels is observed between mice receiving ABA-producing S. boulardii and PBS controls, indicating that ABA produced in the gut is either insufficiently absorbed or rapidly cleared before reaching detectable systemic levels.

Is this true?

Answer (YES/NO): YES